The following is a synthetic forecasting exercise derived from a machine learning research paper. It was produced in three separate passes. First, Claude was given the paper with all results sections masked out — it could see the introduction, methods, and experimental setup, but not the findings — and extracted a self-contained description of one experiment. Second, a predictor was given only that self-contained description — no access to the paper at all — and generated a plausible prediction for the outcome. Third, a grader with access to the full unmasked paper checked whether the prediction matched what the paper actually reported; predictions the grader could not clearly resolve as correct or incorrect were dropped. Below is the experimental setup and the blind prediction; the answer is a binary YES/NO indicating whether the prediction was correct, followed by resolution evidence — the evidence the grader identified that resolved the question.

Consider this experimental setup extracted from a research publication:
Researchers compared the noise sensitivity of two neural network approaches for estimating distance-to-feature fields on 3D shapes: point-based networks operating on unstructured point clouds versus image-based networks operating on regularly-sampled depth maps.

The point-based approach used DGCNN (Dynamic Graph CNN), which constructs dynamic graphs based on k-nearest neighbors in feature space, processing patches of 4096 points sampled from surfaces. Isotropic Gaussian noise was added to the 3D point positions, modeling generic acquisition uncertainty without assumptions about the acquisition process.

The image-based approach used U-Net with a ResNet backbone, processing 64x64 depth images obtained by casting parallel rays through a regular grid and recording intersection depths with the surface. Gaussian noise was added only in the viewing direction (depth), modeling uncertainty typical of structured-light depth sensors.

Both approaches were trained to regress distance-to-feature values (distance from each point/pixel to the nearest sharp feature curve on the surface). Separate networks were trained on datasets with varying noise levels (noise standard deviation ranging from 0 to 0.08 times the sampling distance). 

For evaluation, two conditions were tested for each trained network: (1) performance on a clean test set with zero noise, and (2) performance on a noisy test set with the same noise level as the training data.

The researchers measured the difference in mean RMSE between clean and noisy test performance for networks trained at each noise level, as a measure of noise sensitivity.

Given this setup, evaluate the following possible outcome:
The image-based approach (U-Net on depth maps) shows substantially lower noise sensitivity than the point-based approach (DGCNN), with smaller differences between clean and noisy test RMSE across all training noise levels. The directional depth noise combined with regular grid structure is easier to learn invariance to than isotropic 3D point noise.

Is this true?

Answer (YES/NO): YES